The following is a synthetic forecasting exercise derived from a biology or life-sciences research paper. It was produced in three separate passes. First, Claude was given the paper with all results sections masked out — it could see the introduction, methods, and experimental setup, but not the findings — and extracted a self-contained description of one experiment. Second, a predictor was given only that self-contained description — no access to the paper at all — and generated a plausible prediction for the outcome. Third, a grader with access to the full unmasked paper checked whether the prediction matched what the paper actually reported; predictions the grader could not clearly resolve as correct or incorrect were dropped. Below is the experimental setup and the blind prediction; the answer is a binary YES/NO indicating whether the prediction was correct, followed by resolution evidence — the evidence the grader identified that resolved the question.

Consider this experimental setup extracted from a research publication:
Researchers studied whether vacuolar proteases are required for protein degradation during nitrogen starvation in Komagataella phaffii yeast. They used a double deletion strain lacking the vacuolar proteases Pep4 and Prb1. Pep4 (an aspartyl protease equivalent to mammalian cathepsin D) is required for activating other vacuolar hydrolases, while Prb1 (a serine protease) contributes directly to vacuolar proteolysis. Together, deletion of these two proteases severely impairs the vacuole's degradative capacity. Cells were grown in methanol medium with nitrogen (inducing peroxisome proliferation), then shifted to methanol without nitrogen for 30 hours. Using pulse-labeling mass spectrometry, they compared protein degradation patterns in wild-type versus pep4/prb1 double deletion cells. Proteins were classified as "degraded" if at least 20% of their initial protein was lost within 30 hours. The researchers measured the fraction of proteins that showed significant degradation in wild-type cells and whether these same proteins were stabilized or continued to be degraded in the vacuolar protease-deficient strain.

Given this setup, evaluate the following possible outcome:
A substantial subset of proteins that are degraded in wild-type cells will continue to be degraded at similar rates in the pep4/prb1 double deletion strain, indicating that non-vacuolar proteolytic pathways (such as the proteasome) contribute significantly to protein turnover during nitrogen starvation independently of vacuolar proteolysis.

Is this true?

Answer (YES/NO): NO